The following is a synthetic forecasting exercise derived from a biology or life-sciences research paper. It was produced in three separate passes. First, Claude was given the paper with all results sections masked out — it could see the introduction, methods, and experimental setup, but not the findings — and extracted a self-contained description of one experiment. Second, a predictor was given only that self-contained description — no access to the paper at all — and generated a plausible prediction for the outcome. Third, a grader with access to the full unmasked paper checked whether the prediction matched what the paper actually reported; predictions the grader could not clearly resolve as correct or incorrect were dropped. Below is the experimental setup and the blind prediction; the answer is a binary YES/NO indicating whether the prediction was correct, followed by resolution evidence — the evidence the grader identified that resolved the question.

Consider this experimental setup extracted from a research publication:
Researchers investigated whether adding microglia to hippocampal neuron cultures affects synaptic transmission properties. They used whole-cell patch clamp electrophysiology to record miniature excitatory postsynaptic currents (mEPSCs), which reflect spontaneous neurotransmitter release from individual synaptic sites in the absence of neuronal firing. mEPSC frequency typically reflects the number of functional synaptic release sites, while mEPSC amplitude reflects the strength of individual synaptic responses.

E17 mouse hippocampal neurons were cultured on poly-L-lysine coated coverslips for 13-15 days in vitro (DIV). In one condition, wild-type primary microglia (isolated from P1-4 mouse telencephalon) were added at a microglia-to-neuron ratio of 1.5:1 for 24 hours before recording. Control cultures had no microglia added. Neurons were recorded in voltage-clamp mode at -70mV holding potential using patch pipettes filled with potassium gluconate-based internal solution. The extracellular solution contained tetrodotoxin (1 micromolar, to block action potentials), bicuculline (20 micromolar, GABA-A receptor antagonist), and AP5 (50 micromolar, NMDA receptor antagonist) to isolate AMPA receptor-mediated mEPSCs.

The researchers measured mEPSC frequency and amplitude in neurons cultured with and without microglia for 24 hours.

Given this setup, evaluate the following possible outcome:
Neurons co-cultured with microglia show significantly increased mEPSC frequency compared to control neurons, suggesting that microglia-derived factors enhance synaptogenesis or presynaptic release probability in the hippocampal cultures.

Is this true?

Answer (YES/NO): NO